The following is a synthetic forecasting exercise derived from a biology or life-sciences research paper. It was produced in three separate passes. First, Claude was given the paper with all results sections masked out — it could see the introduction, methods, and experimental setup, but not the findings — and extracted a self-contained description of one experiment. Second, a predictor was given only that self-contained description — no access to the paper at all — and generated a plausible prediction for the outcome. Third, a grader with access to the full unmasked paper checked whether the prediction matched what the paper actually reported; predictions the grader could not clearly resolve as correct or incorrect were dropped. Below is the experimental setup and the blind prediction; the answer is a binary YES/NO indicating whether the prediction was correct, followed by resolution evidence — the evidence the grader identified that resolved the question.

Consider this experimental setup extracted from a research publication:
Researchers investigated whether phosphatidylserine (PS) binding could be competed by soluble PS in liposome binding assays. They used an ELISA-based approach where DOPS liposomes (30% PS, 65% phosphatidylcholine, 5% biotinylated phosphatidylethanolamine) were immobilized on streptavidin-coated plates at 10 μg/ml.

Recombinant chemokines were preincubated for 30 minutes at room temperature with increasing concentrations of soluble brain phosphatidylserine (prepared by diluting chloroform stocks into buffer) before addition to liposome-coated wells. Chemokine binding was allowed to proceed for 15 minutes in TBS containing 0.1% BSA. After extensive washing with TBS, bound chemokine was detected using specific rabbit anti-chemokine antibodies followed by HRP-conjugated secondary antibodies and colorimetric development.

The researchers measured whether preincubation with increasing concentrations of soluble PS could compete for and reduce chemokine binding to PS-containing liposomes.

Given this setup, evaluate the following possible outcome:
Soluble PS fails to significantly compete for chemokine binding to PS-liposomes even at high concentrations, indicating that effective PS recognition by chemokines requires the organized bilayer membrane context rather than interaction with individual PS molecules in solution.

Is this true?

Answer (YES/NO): NO